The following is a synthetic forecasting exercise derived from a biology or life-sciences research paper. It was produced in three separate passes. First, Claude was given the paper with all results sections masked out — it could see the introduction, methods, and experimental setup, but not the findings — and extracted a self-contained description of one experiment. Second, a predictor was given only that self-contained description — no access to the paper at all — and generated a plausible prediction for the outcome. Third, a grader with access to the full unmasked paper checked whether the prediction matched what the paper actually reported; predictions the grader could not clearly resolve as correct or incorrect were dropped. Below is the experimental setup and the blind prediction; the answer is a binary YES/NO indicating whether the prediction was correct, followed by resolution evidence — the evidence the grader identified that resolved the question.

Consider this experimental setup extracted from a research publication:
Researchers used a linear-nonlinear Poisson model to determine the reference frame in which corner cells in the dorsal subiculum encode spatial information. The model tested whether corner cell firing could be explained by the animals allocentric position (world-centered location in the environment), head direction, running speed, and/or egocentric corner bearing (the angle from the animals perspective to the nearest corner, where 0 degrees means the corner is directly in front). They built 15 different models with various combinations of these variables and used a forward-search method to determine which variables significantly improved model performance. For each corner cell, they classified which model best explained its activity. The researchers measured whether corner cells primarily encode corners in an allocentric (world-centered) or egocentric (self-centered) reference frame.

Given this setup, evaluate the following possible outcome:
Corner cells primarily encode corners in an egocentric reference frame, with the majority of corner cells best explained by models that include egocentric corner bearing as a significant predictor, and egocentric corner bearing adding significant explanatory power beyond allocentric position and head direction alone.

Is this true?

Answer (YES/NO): NO